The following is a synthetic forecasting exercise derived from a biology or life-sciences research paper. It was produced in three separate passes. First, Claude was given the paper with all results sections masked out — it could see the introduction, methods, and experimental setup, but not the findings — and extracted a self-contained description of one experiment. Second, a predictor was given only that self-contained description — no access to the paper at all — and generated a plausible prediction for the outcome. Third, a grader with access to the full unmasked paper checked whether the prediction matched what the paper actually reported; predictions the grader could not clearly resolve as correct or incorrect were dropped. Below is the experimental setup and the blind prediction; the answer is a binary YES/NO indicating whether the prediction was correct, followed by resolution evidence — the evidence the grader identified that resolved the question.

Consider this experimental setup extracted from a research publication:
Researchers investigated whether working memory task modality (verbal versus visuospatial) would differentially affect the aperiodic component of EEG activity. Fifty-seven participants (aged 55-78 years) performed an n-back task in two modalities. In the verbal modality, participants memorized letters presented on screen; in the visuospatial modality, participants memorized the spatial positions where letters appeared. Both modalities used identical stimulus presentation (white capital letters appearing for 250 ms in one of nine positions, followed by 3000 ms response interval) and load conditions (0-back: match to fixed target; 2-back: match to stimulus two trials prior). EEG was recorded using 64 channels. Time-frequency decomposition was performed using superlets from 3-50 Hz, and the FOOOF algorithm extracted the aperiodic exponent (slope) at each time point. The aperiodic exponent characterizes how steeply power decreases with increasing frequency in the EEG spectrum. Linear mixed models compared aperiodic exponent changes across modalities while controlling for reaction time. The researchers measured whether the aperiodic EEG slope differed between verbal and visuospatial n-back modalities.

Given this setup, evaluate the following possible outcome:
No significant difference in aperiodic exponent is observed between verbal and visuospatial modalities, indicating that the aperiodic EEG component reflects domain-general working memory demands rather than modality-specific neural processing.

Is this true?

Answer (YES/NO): YES